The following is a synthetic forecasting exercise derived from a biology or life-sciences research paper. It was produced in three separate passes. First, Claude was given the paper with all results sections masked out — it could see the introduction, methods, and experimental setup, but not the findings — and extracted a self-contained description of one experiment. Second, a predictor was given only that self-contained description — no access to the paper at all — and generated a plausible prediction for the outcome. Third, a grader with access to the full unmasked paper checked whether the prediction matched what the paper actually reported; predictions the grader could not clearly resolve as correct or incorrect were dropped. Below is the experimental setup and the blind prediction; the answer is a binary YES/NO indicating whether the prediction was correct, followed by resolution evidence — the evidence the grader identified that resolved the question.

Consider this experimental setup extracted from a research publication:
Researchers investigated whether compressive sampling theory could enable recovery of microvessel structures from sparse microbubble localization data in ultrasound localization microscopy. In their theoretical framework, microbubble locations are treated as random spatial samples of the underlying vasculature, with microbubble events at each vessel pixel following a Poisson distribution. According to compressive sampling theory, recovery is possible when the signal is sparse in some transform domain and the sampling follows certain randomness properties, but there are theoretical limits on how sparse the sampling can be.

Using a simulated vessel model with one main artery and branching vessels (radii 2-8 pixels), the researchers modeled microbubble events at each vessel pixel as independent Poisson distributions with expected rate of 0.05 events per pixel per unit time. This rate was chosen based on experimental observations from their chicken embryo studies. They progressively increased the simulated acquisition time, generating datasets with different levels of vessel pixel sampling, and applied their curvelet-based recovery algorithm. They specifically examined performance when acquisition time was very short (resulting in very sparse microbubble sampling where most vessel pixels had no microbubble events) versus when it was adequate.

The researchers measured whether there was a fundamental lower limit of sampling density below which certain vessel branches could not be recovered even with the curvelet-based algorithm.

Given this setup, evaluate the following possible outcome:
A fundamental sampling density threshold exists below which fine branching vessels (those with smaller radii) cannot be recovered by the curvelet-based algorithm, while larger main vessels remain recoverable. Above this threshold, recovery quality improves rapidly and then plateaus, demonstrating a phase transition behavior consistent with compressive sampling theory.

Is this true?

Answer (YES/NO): NO